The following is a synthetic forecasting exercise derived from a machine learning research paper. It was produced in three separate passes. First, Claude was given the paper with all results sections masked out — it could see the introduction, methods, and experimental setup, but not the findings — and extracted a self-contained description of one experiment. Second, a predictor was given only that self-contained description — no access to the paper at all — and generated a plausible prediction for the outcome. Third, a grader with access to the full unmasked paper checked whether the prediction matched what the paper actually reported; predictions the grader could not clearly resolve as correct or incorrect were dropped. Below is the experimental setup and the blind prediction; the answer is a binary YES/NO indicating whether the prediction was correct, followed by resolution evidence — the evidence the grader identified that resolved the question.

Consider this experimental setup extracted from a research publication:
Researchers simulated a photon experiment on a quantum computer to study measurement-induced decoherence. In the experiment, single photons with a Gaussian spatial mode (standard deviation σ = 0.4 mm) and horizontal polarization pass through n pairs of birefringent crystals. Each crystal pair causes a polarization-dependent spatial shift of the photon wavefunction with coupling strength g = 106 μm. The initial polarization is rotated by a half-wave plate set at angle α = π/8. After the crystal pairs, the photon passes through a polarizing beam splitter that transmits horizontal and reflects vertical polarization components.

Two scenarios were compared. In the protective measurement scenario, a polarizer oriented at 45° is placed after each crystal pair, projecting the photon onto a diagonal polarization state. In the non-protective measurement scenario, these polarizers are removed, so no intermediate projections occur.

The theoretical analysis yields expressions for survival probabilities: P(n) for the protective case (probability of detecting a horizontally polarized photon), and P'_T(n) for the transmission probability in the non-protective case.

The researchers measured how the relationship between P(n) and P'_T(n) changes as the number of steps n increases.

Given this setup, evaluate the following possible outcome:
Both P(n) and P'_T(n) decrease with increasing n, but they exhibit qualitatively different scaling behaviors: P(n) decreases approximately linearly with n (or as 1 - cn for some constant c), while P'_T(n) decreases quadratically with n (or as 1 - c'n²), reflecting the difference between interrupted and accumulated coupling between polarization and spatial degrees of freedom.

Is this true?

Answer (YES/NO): NO